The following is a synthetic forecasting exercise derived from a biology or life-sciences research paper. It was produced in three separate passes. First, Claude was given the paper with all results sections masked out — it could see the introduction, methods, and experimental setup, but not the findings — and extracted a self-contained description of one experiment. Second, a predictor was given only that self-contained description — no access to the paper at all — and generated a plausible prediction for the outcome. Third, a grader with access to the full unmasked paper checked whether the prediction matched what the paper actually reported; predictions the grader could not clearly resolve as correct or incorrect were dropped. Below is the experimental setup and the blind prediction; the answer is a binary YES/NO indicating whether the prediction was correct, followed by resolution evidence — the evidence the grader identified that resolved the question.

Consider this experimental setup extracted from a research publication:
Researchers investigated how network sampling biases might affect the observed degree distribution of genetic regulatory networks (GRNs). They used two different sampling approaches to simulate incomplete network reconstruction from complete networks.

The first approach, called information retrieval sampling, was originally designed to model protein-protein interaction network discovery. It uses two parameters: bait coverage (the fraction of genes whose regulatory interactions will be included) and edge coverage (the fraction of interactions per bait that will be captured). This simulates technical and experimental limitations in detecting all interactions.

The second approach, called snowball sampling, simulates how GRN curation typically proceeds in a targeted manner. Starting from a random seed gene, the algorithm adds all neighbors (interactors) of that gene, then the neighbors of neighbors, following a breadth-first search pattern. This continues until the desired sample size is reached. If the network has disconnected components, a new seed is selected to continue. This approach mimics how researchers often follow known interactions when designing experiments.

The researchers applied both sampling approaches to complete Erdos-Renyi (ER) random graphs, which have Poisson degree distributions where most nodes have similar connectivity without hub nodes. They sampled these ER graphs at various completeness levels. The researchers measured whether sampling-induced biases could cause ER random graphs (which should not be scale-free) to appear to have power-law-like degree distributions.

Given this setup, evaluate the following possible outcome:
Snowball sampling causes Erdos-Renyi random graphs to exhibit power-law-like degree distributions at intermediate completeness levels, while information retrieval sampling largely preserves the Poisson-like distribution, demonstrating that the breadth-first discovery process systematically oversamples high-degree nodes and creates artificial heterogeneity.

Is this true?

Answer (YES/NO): NO